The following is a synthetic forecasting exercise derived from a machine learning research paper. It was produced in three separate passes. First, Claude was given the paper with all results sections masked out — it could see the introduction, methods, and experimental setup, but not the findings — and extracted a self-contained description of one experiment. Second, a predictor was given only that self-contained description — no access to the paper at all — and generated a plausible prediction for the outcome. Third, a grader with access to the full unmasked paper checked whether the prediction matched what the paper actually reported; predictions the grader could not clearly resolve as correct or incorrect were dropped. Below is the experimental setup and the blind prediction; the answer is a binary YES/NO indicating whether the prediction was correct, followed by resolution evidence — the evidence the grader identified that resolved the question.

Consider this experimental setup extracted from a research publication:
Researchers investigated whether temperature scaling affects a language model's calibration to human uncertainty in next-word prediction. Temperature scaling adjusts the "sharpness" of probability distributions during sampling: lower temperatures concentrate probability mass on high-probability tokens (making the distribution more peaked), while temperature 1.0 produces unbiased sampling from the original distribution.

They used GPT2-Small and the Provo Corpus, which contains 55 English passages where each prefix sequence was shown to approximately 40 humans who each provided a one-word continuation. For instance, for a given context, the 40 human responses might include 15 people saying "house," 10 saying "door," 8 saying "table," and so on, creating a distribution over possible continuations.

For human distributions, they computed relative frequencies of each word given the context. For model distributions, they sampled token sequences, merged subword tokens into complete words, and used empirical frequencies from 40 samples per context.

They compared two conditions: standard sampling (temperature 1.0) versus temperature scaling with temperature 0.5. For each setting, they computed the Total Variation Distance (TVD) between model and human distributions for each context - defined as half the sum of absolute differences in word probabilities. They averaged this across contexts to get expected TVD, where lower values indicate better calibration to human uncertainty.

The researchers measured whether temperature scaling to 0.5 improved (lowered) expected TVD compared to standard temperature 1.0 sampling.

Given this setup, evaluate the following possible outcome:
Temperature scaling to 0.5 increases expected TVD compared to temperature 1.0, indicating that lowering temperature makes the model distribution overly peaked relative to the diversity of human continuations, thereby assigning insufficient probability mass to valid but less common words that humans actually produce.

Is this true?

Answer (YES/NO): NO